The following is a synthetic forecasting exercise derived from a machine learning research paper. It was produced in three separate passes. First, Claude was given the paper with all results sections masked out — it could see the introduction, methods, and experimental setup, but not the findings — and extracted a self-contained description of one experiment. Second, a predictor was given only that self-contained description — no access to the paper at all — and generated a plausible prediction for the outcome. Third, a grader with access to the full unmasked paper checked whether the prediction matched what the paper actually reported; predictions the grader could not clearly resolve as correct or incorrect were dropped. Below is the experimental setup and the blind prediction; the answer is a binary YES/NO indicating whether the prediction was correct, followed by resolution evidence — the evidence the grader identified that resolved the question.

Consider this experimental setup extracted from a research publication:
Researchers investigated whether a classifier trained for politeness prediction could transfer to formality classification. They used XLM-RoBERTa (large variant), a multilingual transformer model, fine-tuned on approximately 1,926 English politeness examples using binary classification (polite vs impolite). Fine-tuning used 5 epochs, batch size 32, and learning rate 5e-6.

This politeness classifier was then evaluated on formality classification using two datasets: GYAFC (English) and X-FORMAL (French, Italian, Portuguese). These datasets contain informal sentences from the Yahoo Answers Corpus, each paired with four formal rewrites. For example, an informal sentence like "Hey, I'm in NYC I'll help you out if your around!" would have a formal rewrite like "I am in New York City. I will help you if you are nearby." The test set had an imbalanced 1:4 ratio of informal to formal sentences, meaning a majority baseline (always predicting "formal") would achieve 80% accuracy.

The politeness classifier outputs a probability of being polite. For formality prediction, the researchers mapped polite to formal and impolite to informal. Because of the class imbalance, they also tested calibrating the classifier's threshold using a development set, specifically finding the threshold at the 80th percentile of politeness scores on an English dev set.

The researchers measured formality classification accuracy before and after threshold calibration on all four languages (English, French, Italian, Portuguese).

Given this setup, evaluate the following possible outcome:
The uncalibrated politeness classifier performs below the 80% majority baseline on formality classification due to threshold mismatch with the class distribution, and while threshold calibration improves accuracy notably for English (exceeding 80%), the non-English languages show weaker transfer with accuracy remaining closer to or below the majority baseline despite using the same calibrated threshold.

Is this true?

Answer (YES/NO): NO